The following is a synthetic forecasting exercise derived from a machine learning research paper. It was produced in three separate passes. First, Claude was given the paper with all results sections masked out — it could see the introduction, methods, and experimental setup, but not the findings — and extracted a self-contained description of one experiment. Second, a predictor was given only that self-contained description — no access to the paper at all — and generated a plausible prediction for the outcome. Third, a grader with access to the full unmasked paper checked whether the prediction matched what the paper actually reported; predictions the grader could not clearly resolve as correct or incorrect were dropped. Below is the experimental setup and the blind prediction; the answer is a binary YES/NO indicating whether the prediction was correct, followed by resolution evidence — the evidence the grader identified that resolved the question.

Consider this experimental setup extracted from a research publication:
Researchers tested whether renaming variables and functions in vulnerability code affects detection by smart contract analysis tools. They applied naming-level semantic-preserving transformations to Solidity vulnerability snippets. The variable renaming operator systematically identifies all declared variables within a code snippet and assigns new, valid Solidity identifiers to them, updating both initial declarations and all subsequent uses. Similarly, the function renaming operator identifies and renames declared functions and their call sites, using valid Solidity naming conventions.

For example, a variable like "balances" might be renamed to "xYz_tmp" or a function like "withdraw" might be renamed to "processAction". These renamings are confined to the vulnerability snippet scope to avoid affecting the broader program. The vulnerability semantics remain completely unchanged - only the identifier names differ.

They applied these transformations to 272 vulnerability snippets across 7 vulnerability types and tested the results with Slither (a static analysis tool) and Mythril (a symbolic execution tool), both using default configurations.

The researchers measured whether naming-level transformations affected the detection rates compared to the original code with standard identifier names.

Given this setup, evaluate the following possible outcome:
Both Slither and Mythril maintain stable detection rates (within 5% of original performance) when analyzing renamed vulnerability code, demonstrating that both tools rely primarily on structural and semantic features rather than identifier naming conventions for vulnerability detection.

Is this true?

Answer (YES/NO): NO